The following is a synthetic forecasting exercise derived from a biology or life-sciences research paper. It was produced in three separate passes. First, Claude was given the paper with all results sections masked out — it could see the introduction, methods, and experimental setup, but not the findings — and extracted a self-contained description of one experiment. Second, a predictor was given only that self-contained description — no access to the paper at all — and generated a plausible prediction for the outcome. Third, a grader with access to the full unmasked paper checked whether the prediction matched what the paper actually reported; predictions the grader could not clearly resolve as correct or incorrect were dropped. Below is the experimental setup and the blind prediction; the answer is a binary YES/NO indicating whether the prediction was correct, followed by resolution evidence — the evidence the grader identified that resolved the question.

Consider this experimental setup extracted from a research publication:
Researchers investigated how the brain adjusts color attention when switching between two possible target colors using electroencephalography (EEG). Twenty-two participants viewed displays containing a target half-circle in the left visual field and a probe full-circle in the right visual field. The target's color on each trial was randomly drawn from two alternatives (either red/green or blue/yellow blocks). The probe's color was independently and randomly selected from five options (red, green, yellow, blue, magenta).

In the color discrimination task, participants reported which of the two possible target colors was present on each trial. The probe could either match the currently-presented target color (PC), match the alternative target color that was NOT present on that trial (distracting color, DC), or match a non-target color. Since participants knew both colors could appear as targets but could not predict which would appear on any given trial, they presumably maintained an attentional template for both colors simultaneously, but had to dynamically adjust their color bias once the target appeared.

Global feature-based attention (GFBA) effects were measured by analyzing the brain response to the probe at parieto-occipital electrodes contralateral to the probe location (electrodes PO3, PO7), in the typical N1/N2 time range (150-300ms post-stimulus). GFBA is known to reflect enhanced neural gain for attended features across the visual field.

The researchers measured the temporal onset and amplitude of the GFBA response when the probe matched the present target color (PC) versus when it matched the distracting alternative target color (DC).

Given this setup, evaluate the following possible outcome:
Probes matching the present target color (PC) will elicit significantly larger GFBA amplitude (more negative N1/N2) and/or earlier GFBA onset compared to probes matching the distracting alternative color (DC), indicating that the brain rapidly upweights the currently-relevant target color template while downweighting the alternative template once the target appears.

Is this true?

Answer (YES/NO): NO